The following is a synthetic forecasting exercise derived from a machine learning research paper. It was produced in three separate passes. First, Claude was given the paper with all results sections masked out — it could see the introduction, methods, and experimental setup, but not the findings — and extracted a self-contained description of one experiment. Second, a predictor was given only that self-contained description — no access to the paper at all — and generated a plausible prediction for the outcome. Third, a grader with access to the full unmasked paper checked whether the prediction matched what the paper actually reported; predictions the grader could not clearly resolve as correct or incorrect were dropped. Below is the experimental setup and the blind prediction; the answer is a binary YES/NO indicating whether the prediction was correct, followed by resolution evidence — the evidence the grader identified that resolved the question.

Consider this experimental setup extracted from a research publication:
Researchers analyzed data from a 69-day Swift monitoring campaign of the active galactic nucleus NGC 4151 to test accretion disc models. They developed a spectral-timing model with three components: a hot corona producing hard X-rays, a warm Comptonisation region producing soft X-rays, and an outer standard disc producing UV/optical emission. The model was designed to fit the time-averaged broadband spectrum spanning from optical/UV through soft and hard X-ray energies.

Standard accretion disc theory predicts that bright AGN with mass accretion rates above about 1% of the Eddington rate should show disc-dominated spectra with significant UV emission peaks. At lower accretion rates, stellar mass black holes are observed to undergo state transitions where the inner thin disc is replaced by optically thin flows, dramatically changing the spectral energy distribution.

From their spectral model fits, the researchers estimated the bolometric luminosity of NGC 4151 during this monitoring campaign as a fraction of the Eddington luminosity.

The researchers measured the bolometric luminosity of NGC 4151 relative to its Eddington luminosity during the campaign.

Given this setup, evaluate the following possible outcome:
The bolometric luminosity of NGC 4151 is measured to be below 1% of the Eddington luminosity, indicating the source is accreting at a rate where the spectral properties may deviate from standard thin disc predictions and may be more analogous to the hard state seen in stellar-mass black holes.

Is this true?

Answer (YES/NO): NO